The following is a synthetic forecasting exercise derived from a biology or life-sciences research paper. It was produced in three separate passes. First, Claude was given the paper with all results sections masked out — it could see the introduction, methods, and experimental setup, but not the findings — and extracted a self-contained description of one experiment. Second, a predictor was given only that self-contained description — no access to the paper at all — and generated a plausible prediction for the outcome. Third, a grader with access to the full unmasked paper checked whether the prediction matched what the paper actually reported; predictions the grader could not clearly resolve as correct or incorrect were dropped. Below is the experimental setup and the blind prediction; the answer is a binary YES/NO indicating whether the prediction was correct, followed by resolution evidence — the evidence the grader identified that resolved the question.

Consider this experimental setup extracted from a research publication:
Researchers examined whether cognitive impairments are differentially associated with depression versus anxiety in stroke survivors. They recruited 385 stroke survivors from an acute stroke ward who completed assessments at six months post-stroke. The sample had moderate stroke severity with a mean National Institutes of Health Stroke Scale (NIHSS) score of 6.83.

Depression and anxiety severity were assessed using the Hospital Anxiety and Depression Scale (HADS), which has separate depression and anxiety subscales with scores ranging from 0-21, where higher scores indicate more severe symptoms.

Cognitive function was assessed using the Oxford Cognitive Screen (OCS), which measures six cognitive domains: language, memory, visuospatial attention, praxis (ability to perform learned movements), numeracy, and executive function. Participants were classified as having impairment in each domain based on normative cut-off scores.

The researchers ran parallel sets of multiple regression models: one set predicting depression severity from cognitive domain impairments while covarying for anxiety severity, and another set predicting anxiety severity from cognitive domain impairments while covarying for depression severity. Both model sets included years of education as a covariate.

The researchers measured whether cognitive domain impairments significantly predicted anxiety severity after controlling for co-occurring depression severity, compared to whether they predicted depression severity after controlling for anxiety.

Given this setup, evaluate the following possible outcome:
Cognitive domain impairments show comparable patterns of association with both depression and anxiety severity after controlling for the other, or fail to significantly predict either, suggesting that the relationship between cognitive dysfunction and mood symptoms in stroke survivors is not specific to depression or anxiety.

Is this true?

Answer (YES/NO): NO